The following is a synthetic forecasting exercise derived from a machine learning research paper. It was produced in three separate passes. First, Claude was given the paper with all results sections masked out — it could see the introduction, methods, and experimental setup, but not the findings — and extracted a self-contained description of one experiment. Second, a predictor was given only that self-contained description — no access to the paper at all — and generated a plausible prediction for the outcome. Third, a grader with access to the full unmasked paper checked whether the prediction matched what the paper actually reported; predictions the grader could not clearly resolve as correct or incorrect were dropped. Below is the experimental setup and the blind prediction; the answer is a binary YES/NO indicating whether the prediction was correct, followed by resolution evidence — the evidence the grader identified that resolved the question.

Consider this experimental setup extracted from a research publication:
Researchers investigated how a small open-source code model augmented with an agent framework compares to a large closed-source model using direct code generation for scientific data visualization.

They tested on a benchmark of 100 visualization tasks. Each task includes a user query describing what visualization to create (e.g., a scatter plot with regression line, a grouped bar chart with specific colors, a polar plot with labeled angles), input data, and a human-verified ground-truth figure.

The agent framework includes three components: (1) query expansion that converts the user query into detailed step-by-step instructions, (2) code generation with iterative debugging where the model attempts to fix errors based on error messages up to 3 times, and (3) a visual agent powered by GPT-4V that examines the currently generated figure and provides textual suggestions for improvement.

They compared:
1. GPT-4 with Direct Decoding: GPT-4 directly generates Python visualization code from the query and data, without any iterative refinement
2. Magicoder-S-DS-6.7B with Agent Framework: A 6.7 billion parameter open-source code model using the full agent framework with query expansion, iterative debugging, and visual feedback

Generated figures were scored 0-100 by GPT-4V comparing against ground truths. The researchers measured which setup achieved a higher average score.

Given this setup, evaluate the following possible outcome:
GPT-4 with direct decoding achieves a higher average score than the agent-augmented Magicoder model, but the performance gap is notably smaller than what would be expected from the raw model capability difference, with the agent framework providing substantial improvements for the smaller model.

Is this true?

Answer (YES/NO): NO